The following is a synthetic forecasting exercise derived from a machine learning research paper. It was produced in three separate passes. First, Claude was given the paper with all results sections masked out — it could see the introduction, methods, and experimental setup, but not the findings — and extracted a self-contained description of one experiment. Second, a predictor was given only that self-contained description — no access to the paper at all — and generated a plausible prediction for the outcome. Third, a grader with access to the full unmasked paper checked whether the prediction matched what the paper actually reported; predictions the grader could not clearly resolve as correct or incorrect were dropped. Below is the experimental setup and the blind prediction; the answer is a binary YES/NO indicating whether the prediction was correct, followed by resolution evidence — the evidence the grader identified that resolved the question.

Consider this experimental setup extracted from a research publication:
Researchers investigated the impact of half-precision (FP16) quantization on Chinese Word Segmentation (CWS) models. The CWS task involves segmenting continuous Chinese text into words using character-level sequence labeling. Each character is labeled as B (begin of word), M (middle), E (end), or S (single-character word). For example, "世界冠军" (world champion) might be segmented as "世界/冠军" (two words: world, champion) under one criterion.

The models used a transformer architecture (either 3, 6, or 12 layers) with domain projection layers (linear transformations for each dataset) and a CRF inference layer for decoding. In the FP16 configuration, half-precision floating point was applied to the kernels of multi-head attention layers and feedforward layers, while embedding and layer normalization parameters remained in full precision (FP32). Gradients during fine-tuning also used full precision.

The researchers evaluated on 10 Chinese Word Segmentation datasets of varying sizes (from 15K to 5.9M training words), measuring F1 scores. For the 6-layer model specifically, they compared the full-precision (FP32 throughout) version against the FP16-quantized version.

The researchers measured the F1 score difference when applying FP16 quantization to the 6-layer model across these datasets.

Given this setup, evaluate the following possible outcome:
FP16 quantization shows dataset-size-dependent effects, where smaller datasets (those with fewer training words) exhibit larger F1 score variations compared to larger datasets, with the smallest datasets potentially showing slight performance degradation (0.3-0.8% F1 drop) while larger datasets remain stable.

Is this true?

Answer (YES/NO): NO